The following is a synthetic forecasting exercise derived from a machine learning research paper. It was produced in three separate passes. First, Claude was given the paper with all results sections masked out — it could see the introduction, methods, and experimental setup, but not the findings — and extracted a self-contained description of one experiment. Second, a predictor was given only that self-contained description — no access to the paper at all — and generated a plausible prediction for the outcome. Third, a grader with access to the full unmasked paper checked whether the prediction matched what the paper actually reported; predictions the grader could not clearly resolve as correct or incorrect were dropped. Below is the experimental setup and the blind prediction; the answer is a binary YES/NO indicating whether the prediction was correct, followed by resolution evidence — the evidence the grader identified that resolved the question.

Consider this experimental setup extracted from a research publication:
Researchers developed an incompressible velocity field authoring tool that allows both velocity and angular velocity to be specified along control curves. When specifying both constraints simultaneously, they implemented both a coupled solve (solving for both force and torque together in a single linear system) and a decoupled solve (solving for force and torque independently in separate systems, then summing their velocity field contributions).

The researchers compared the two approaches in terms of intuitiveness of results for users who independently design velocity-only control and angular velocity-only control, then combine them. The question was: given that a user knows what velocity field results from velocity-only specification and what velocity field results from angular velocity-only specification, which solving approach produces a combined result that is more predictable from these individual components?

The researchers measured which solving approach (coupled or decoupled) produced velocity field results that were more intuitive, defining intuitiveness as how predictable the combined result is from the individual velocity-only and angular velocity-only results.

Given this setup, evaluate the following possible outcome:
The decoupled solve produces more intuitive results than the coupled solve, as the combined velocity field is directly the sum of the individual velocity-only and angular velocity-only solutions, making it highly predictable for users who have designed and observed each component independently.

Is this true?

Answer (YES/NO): YES